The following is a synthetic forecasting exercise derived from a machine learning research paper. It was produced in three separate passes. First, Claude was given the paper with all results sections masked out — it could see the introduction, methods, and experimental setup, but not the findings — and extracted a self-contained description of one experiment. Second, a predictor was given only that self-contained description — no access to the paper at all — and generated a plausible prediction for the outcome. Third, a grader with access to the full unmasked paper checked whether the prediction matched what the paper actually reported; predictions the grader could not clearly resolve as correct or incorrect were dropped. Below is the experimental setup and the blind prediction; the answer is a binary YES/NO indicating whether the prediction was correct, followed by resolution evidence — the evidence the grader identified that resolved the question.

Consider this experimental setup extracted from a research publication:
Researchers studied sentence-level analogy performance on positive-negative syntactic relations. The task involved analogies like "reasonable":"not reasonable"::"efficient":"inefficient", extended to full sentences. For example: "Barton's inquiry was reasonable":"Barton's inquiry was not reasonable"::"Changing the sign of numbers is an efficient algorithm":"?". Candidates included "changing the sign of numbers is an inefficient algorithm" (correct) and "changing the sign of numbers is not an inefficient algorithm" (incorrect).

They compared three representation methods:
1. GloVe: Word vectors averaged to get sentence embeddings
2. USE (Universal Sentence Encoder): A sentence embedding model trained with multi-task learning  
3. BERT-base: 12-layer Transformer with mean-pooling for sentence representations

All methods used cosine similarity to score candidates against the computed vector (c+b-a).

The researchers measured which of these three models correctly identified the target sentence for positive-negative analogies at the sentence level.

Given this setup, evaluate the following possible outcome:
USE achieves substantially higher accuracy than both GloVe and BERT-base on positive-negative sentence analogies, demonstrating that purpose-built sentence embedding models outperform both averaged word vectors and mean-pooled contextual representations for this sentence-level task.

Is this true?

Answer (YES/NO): NO